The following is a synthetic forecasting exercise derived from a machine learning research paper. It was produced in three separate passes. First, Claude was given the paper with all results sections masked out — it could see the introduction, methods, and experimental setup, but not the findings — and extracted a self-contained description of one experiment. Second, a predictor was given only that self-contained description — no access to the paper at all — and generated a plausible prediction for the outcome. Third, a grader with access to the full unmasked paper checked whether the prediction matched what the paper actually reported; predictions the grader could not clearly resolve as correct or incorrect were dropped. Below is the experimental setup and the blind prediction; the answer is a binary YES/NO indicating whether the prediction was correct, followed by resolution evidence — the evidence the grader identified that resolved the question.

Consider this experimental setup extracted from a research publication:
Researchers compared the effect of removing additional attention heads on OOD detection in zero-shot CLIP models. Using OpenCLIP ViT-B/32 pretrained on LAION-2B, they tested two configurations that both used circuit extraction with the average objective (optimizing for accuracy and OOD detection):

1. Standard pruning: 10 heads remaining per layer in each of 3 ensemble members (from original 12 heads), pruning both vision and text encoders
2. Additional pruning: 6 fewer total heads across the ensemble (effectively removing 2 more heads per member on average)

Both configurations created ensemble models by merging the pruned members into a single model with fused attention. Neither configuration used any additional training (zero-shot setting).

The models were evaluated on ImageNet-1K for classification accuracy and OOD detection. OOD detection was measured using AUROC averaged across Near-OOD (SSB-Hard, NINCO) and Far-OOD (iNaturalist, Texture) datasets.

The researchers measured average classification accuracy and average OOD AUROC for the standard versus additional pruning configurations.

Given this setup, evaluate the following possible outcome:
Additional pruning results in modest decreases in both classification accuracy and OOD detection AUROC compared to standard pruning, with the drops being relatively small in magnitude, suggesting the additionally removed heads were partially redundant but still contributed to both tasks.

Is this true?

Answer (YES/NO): NO